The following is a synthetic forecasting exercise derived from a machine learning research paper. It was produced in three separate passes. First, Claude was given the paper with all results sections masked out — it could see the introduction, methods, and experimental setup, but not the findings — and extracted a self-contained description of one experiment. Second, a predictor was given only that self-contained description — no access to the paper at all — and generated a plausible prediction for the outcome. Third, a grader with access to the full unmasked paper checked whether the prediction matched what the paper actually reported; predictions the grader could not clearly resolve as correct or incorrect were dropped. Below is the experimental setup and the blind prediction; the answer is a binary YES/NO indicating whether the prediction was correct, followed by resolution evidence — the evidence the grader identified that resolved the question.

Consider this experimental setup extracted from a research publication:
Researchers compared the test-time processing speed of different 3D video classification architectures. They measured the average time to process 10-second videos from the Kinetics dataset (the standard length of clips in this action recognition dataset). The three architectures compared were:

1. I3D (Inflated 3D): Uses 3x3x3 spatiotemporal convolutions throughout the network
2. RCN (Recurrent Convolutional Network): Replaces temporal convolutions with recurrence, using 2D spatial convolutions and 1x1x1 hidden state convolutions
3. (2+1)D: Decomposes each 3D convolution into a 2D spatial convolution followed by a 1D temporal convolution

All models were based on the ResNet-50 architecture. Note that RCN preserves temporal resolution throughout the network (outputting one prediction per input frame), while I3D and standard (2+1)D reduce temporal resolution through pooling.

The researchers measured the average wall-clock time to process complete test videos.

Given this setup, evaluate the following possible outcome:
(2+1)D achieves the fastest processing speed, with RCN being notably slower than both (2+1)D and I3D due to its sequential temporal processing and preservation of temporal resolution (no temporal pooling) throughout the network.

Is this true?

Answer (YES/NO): NO